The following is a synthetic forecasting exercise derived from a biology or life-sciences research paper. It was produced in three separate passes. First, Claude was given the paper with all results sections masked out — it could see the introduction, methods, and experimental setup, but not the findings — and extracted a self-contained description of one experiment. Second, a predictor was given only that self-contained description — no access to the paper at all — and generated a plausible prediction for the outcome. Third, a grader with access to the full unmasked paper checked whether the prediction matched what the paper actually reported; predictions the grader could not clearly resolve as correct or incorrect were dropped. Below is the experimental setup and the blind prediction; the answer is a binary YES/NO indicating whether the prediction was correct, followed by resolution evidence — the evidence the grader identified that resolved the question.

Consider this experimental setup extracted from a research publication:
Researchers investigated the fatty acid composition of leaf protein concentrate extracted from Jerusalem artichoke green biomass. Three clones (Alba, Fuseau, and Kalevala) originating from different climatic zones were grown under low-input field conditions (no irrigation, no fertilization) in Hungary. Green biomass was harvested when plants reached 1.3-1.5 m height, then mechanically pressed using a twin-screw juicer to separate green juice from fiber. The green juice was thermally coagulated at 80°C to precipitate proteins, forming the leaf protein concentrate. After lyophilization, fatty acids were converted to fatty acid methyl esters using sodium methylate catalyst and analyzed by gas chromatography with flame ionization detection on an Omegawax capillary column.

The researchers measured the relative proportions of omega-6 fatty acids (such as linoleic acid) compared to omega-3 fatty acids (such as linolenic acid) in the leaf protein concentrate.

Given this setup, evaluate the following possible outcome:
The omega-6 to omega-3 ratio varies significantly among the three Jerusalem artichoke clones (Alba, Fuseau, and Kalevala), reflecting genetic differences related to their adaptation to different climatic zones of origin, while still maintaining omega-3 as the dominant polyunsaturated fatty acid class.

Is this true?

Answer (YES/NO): NO